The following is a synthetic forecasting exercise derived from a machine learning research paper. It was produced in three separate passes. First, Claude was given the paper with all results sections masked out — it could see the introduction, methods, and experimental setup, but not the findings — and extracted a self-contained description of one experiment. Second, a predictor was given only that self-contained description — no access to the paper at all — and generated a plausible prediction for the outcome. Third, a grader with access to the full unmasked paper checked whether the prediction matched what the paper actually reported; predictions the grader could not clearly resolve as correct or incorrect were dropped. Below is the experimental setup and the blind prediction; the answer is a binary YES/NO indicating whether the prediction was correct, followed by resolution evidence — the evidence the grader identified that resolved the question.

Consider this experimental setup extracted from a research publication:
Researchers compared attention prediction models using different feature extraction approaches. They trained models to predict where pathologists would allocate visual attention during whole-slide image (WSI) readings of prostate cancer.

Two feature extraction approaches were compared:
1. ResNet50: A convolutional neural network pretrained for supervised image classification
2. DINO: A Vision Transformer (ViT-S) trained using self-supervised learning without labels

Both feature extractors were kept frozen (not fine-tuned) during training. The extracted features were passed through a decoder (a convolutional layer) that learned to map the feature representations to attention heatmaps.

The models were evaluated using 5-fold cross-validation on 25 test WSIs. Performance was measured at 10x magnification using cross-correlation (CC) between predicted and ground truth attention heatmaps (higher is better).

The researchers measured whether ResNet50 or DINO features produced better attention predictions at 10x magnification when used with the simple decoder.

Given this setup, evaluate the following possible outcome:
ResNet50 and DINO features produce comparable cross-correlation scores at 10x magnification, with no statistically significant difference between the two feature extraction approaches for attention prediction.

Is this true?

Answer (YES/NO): NO